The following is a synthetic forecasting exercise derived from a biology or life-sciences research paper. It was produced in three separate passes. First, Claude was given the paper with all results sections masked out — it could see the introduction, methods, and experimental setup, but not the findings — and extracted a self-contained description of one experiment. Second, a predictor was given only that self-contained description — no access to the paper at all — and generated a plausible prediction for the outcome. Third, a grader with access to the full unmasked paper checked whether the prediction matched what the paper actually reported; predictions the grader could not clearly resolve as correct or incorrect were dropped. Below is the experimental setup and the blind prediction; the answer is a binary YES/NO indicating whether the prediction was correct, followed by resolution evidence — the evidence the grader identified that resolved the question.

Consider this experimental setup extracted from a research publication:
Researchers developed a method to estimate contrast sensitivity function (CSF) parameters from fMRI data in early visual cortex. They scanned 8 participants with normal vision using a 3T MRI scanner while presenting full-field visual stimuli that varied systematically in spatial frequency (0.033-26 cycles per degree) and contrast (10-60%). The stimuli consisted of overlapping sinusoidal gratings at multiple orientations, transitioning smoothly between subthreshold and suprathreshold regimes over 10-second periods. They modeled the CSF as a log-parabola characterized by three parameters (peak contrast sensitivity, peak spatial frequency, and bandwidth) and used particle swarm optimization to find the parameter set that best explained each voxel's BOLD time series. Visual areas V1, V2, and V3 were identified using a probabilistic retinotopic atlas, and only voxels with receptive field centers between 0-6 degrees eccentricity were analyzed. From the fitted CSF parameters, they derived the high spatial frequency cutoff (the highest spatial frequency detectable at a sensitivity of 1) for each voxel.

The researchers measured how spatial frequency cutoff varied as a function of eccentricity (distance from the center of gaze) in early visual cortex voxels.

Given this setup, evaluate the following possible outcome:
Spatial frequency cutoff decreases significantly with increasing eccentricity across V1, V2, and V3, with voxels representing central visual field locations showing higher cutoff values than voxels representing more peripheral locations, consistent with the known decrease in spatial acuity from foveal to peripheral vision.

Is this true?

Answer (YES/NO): NO